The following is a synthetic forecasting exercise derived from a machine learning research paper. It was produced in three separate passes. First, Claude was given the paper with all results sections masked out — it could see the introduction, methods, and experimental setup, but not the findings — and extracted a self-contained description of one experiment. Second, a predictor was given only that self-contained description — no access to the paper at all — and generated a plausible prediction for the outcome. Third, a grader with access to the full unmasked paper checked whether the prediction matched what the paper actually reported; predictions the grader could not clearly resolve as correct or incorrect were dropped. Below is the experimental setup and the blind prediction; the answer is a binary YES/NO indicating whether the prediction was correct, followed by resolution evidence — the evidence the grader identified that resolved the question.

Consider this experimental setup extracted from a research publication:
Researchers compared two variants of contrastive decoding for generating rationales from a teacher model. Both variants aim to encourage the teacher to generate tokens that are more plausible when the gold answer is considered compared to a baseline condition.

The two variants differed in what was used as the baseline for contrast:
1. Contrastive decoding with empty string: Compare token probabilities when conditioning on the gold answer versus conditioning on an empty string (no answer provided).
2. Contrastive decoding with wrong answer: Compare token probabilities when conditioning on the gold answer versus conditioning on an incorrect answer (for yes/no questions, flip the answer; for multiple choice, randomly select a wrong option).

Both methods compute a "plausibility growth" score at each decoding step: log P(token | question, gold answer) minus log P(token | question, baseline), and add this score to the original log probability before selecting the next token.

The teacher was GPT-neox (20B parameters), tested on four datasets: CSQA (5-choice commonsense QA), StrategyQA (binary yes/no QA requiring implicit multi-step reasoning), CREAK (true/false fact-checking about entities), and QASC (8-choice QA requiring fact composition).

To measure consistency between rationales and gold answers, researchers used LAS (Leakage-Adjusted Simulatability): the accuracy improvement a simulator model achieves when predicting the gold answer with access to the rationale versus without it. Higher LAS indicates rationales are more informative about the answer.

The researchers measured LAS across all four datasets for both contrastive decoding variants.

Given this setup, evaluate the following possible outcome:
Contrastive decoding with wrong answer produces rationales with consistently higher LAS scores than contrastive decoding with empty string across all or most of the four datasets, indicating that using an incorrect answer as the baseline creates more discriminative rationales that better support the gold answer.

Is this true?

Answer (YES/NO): YES